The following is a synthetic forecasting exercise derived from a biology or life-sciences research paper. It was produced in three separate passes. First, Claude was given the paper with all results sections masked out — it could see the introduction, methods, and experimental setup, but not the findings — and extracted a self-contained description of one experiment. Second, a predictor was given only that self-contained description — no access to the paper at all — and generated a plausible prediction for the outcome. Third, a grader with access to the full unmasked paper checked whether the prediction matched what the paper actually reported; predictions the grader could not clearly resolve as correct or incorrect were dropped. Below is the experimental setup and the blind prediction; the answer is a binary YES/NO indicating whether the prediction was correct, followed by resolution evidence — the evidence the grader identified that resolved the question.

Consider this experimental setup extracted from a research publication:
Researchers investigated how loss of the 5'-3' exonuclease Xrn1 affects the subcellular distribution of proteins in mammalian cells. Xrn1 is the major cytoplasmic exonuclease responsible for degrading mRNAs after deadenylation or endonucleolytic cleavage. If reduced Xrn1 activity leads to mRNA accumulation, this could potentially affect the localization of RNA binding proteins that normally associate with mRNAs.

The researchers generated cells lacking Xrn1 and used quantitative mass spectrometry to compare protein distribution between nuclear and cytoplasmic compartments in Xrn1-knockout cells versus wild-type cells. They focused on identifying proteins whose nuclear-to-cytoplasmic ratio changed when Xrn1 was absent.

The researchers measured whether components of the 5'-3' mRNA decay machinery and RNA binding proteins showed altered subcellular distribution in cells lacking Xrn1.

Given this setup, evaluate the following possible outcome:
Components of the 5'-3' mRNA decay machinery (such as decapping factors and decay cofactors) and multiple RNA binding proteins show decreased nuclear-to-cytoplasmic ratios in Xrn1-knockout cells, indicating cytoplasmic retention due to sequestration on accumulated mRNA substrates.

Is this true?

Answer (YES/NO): NO